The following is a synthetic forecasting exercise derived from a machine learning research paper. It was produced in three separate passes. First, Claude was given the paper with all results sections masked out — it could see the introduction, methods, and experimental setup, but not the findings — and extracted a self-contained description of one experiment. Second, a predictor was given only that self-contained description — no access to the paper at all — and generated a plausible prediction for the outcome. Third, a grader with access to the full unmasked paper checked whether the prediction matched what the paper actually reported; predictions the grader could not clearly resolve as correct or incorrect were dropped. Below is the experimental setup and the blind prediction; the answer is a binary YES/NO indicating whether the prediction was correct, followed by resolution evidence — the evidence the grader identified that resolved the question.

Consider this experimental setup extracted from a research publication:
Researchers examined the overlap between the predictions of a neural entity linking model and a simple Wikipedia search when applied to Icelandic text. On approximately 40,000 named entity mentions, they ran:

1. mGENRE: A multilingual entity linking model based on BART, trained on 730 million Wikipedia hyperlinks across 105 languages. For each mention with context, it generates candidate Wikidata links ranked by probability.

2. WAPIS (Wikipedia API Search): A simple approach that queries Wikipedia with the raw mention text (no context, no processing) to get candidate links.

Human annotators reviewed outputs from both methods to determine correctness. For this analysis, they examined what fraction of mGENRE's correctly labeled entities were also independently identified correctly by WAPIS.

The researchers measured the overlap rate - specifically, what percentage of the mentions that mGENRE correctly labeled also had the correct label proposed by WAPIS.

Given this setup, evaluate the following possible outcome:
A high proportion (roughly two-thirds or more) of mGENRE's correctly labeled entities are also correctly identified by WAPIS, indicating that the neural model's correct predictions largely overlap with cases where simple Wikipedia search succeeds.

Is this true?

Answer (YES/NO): NO